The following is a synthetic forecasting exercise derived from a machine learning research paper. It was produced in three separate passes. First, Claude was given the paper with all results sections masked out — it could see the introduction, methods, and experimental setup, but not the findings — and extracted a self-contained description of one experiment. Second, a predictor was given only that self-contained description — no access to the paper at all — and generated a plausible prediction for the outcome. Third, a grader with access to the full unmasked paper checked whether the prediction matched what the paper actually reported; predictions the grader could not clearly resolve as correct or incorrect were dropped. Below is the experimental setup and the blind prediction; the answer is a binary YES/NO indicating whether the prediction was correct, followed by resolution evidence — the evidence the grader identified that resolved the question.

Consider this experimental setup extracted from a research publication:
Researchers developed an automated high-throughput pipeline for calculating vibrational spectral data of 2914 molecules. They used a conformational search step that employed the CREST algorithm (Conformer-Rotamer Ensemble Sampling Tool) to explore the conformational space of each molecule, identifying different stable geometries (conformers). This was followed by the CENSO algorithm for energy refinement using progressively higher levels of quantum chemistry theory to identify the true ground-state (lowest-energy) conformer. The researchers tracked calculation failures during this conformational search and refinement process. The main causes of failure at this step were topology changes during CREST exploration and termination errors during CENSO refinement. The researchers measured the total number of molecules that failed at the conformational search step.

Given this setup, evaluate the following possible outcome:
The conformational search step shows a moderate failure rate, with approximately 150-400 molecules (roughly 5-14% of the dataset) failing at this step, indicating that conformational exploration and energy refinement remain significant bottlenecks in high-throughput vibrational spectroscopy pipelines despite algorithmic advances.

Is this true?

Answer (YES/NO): NO